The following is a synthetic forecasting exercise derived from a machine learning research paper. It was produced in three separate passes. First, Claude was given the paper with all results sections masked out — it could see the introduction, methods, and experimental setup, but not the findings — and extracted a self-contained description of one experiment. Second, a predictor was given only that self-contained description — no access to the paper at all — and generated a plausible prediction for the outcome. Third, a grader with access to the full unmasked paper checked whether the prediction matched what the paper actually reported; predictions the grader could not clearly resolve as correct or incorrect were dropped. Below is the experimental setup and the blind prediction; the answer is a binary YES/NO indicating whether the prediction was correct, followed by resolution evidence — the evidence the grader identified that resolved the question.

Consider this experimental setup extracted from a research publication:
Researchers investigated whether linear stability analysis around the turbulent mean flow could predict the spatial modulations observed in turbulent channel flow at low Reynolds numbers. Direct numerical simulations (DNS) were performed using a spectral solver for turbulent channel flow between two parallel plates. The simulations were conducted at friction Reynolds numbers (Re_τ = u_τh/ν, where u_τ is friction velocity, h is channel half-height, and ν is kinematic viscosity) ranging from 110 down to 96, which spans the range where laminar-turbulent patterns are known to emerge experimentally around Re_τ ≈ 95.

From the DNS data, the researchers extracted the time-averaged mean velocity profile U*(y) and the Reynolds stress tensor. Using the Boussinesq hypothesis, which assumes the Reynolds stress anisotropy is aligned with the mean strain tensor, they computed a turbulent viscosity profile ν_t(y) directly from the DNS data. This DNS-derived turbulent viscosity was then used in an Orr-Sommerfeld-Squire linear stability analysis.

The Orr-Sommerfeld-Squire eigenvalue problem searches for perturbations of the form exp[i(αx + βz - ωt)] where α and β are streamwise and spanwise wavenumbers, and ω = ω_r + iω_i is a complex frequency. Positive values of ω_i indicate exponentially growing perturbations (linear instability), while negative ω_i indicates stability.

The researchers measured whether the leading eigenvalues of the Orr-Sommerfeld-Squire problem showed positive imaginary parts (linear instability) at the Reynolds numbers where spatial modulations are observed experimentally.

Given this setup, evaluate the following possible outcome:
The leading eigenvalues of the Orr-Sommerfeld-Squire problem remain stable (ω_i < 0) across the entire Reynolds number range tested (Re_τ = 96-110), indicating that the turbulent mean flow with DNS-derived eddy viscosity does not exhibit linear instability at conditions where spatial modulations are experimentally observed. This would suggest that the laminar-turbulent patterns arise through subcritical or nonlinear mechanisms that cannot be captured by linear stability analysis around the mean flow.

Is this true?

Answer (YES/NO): YES